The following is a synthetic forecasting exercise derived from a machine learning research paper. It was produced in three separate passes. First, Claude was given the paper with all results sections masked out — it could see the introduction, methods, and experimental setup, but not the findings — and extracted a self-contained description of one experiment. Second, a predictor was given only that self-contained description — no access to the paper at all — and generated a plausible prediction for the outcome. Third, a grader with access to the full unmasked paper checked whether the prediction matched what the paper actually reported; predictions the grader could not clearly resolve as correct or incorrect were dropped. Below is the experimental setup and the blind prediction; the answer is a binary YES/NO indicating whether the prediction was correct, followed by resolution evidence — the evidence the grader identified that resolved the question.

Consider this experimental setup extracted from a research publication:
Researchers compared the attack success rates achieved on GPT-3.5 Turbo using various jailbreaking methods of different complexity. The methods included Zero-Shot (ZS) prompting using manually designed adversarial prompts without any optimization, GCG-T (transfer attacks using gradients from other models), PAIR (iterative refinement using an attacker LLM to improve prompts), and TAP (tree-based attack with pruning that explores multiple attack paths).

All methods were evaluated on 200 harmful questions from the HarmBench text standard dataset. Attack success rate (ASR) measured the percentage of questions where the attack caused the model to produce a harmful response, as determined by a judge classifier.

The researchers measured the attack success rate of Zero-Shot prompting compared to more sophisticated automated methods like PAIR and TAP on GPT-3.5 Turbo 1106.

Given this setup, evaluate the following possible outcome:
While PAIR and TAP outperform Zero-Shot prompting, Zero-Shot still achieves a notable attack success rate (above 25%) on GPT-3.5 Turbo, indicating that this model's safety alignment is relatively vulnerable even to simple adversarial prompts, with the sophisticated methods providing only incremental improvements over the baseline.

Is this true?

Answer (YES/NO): YES